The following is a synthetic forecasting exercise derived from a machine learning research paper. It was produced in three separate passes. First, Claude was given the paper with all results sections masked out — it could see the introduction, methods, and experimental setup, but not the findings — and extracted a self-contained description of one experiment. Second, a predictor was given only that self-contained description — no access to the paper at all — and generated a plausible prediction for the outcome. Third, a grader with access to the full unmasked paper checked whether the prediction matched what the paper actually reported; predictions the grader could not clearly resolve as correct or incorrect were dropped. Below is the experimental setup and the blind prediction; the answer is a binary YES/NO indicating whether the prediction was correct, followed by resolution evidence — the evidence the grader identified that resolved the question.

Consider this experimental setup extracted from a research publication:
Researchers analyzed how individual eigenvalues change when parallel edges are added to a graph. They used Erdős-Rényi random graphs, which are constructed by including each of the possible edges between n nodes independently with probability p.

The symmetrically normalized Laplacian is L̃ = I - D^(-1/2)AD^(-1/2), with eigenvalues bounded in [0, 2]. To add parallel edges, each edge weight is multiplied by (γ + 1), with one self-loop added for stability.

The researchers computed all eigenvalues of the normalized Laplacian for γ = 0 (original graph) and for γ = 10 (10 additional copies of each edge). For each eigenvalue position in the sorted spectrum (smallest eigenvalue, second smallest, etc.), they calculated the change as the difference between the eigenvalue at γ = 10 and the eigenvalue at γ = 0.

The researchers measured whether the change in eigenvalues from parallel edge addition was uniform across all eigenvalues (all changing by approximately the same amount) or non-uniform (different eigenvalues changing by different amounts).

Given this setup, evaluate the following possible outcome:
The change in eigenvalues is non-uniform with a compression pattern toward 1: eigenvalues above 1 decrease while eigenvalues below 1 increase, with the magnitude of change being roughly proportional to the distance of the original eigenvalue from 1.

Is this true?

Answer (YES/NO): NO